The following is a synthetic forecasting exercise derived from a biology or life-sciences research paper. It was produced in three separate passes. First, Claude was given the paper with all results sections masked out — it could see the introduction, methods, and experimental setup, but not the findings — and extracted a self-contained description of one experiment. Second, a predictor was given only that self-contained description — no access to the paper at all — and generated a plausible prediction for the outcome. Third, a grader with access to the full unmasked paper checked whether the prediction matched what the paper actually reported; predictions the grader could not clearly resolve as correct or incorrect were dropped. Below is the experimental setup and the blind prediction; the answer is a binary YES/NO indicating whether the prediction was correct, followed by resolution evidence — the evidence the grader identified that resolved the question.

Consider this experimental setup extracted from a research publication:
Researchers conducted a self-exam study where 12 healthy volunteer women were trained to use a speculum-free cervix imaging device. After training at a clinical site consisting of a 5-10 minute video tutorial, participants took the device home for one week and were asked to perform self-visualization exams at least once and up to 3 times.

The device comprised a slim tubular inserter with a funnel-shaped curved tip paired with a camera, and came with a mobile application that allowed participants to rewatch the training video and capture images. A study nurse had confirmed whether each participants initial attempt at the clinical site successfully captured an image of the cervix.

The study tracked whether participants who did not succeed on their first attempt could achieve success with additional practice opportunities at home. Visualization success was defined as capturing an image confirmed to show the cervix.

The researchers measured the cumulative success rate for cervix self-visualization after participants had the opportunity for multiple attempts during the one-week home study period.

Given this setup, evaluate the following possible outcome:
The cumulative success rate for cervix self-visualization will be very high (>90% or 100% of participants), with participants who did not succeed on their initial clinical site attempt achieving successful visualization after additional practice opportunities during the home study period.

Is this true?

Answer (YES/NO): YES